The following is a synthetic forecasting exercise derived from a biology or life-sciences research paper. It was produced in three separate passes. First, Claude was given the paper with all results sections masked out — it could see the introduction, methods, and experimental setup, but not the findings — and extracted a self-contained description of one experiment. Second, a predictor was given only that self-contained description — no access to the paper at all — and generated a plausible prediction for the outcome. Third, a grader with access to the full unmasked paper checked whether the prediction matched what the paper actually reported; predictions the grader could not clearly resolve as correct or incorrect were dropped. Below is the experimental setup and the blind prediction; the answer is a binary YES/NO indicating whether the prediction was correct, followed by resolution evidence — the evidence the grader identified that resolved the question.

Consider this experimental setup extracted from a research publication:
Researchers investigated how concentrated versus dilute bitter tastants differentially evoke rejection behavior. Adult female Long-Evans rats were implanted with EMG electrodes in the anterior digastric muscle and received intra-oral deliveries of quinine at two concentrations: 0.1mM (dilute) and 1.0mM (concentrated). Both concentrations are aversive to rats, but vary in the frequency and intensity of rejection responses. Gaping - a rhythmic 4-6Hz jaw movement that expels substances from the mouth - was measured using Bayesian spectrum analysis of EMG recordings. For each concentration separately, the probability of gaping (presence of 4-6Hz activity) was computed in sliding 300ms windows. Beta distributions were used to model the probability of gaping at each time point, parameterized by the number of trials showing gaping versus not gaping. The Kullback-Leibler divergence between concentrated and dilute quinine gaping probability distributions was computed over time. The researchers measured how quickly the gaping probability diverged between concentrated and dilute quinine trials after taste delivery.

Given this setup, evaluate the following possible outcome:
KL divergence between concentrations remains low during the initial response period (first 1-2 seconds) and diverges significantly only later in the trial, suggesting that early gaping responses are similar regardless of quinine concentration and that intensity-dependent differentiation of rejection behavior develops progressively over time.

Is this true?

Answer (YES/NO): NO